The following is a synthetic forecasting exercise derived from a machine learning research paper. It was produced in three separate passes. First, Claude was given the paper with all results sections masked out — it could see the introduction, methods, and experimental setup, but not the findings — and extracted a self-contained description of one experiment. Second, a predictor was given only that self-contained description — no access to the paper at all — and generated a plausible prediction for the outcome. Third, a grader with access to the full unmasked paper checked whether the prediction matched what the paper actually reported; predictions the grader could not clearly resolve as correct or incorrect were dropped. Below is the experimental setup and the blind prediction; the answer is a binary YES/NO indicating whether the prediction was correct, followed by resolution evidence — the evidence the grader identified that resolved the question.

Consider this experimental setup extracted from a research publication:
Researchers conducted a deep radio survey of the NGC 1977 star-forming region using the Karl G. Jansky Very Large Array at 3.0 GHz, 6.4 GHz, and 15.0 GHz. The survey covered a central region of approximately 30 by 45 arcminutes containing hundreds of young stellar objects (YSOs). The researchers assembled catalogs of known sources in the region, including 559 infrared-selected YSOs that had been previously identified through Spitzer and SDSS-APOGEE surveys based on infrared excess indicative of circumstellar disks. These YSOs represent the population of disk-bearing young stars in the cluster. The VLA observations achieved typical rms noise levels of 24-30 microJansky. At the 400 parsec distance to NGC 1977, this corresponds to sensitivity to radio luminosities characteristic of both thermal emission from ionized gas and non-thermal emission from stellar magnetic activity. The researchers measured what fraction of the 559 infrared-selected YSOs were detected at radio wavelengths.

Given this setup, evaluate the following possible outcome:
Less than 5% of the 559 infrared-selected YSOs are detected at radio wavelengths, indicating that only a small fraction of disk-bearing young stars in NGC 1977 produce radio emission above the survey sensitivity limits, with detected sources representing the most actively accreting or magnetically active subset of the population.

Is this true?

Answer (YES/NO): NO